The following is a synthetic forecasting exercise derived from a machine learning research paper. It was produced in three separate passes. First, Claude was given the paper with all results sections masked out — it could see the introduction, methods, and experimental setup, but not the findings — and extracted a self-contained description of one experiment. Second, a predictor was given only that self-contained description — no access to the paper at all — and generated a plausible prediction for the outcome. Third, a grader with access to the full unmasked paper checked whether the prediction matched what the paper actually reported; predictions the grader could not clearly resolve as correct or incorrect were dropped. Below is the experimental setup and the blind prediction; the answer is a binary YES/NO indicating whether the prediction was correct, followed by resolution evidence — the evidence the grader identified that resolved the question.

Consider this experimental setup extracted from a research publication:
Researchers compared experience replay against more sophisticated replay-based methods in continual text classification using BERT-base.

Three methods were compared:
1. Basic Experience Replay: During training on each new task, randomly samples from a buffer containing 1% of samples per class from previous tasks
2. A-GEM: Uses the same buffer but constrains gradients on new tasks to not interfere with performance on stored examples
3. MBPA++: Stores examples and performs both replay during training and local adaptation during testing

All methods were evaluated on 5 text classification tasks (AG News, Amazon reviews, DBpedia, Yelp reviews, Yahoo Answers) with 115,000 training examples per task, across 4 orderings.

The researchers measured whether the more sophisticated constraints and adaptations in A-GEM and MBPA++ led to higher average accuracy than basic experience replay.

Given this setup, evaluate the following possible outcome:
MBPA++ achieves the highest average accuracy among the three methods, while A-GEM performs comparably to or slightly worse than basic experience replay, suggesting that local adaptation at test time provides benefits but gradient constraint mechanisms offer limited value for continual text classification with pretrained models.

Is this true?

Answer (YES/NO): NO